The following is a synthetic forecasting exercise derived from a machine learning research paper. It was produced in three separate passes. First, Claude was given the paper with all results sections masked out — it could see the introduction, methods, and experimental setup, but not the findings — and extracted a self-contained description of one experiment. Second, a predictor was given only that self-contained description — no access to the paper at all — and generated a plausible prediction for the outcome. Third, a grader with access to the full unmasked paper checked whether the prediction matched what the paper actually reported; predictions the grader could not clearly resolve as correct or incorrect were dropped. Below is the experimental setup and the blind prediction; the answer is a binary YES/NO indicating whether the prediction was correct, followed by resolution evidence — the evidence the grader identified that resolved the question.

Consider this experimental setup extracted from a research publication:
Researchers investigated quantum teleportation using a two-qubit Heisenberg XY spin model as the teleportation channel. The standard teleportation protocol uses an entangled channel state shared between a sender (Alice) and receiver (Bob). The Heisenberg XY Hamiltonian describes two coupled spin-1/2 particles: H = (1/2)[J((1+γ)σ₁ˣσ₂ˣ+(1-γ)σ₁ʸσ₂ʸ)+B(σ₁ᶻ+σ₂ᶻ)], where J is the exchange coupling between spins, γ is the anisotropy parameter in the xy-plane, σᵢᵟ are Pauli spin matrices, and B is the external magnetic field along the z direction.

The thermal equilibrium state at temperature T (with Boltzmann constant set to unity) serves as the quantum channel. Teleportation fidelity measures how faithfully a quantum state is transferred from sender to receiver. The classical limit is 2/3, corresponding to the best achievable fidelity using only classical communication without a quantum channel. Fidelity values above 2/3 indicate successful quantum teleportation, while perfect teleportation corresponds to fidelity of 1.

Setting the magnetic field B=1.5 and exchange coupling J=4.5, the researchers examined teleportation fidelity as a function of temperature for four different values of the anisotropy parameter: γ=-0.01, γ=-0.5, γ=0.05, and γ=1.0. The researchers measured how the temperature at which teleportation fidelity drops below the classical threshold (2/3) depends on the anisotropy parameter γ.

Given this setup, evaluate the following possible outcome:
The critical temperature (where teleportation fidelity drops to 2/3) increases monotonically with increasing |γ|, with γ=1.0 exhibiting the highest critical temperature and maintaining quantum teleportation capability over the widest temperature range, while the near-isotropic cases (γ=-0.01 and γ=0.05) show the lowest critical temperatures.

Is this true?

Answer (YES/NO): NO